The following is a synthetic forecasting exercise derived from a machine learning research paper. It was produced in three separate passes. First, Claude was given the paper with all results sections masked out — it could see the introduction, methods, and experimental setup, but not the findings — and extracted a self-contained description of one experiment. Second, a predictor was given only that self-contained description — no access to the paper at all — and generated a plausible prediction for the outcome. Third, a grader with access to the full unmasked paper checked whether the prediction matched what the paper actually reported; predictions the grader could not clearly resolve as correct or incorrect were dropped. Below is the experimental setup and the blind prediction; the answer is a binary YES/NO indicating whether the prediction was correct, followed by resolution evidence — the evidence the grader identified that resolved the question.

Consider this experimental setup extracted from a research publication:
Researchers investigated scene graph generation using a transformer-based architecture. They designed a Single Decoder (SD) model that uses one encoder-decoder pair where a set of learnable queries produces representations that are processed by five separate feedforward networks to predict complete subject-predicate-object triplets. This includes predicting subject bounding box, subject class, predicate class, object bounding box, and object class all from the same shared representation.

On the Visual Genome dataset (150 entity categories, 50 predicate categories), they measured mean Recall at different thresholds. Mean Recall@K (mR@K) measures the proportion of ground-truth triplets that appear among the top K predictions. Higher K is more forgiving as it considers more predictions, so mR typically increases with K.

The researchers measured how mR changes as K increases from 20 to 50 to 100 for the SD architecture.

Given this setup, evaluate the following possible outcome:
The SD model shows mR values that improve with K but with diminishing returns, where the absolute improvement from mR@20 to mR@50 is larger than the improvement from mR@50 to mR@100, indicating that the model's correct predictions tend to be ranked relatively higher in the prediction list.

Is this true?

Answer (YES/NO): YES